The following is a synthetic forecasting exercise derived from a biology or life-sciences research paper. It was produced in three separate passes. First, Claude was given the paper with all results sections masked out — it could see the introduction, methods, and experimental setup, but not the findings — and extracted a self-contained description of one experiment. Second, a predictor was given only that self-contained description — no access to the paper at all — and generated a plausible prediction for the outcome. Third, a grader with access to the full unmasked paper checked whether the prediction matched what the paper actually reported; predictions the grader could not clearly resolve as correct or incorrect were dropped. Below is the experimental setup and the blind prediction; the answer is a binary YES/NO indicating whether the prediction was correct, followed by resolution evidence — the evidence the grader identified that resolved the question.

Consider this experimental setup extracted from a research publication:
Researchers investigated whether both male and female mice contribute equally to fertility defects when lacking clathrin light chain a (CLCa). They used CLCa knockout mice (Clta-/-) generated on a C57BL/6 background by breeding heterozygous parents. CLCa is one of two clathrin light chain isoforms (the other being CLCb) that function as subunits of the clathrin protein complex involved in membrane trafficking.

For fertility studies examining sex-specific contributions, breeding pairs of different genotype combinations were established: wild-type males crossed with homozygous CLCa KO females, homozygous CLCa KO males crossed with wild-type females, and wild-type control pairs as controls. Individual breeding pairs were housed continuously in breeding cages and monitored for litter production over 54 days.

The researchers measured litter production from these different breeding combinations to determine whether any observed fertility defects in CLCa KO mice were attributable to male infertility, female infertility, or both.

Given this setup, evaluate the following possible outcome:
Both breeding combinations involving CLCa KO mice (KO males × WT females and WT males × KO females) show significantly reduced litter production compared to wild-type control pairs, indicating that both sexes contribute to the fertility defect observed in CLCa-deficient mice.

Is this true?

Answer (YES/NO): NO